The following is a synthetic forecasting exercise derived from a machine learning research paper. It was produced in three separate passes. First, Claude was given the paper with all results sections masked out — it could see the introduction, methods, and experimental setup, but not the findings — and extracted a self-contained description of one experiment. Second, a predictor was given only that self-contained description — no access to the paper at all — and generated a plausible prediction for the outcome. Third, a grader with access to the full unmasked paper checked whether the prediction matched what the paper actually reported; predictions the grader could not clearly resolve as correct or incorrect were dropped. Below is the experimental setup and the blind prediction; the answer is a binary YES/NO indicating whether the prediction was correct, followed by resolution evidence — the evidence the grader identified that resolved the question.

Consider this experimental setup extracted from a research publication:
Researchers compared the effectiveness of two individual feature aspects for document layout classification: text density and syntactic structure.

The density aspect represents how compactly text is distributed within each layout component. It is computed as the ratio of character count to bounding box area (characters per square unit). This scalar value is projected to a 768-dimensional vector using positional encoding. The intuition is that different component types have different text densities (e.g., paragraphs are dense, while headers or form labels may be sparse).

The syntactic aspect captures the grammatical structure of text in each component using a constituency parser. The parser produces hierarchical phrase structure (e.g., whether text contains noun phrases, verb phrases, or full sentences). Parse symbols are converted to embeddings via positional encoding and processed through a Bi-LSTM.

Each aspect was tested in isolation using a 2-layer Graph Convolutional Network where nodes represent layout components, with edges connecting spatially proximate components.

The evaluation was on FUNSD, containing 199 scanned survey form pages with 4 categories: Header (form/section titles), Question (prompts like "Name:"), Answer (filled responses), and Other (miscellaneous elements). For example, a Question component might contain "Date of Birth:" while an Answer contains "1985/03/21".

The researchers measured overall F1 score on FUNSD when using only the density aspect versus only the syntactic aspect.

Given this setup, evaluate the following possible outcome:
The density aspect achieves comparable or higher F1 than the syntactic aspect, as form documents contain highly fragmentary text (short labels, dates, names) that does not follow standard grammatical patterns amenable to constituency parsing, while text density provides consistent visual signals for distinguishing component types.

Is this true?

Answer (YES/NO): YES